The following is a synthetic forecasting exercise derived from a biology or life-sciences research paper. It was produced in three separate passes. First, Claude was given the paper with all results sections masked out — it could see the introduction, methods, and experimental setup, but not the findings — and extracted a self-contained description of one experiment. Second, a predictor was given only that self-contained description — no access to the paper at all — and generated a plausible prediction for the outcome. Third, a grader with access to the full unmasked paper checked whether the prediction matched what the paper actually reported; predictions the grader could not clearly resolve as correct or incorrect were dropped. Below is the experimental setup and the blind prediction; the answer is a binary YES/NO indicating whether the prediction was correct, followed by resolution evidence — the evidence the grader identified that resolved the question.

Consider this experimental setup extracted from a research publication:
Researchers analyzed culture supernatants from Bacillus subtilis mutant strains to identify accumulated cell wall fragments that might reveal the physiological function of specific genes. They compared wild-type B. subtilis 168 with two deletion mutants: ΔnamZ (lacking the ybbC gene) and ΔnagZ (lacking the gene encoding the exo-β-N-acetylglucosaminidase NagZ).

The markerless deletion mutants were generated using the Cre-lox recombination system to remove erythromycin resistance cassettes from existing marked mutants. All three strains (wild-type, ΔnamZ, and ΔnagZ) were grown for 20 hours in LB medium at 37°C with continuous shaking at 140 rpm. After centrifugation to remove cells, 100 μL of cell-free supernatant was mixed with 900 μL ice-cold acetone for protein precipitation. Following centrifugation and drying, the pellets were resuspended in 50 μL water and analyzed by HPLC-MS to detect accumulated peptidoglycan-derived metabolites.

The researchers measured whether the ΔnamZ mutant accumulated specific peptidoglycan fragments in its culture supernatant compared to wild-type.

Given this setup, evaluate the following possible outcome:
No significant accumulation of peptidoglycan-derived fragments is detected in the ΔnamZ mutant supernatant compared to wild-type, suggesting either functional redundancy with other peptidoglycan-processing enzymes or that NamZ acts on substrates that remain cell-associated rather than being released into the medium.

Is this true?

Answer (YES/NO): NO